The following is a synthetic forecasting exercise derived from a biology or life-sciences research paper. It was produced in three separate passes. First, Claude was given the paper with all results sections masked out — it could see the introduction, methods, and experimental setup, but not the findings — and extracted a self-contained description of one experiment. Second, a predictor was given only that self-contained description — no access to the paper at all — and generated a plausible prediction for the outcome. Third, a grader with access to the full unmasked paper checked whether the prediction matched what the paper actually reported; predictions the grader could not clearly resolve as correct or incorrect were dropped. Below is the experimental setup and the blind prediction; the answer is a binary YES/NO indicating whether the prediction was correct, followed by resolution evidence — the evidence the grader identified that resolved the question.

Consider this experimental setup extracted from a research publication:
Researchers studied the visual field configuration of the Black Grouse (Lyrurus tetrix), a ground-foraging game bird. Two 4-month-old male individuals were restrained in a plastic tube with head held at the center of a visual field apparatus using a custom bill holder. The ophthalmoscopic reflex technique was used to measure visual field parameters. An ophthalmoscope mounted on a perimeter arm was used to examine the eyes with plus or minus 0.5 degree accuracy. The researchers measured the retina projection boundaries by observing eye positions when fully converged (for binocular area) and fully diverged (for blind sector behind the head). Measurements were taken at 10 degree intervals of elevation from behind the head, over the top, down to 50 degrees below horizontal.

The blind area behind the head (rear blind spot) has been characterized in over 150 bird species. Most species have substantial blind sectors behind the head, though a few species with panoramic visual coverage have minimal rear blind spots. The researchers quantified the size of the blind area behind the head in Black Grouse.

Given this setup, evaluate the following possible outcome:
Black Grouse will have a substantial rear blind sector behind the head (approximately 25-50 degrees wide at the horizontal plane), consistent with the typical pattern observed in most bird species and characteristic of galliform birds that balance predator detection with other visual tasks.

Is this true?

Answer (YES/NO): NO